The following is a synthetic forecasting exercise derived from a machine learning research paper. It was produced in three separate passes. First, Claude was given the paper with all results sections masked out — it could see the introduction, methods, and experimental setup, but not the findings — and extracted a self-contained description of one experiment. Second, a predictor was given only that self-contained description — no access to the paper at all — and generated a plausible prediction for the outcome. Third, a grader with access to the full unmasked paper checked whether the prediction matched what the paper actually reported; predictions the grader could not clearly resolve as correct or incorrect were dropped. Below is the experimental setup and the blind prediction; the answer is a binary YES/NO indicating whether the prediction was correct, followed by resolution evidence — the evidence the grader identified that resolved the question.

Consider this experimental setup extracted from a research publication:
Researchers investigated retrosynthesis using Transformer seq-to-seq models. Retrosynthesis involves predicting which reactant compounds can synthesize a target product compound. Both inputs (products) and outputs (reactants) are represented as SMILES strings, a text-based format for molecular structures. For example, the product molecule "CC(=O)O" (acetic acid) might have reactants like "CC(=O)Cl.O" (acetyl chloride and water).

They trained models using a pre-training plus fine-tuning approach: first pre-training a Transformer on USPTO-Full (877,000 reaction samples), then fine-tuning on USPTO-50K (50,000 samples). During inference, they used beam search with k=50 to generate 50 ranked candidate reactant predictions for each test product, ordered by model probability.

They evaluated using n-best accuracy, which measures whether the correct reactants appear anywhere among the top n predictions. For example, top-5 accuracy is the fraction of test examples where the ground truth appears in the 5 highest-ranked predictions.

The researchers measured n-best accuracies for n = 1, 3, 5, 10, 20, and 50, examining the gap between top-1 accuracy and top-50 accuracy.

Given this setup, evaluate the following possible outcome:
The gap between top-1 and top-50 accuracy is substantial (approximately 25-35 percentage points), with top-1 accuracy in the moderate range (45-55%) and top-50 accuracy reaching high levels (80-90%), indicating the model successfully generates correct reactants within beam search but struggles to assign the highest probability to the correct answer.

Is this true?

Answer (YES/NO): NO